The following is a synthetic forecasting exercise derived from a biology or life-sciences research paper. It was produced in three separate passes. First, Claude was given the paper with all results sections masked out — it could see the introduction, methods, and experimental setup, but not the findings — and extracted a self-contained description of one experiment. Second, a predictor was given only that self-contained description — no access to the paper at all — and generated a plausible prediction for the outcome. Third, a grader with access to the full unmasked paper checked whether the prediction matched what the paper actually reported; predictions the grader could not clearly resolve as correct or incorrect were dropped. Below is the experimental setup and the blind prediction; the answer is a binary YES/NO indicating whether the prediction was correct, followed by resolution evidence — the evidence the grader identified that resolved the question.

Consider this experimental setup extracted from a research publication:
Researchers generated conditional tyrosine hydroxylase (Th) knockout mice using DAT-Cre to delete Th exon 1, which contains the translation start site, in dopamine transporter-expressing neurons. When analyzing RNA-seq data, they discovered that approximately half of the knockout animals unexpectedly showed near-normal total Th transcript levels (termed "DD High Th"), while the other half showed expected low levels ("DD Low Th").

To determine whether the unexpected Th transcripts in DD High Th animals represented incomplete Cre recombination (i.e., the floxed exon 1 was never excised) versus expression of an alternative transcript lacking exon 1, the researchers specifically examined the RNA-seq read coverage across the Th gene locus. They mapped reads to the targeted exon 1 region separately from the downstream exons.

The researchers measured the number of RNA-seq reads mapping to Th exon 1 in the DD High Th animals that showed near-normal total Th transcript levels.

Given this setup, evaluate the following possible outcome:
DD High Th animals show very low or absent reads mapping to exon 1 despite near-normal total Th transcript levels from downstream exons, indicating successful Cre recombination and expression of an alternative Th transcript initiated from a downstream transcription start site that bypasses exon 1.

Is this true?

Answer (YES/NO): YES